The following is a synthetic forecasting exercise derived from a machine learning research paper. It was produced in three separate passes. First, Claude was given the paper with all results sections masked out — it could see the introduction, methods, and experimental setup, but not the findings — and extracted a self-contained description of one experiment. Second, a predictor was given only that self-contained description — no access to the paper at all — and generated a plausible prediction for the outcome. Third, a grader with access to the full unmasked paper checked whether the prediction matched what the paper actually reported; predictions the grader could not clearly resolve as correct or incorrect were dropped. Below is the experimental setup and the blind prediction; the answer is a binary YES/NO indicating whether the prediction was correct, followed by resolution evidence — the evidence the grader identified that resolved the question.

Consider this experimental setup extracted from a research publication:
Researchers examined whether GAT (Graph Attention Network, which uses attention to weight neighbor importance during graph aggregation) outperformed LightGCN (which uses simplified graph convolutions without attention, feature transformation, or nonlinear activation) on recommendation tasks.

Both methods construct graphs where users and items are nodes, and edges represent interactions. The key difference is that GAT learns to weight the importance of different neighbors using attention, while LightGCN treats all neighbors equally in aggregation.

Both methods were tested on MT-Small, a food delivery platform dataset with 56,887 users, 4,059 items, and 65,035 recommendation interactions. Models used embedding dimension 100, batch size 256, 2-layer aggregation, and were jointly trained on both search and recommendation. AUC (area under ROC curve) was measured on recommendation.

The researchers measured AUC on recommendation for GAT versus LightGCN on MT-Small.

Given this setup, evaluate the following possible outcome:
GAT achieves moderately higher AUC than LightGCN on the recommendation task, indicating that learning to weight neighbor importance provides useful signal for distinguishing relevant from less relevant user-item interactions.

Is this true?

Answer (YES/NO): NO